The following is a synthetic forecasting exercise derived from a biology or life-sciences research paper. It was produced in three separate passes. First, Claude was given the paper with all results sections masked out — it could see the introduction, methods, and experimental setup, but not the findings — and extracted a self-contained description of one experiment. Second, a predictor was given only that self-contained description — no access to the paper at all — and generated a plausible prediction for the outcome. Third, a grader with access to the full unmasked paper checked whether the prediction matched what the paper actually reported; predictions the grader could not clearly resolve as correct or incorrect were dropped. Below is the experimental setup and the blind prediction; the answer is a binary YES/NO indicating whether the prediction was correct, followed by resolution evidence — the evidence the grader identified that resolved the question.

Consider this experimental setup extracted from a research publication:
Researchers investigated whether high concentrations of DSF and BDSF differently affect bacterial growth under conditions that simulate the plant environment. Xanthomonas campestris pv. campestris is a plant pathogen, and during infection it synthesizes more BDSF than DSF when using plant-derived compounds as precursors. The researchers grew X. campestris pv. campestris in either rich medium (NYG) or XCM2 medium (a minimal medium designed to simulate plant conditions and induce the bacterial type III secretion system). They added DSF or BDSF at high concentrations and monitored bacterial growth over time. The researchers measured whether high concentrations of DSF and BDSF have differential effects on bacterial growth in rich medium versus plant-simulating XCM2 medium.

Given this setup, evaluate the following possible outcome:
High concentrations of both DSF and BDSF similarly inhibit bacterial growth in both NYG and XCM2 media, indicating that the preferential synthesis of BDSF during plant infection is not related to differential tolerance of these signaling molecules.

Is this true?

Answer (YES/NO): NO